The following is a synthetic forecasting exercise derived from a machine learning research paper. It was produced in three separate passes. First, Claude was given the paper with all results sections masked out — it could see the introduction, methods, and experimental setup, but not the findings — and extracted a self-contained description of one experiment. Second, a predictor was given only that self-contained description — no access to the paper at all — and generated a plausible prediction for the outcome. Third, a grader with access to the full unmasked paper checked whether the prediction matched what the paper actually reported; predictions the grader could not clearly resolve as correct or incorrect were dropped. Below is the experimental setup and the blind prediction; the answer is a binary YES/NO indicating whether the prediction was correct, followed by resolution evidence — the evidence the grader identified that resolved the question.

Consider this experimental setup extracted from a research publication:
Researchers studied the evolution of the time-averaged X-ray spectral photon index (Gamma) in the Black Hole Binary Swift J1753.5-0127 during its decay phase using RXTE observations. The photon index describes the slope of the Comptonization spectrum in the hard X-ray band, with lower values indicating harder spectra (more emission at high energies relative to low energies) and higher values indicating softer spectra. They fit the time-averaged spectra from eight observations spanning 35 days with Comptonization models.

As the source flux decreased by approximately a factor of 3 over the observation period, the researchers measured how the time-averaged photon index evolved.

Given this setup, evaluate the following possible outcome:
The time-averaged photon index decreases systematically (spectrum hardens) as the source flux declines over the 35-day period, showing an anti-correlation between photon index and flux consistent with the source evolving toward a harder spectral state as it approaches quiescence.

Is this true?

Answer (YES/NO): NO